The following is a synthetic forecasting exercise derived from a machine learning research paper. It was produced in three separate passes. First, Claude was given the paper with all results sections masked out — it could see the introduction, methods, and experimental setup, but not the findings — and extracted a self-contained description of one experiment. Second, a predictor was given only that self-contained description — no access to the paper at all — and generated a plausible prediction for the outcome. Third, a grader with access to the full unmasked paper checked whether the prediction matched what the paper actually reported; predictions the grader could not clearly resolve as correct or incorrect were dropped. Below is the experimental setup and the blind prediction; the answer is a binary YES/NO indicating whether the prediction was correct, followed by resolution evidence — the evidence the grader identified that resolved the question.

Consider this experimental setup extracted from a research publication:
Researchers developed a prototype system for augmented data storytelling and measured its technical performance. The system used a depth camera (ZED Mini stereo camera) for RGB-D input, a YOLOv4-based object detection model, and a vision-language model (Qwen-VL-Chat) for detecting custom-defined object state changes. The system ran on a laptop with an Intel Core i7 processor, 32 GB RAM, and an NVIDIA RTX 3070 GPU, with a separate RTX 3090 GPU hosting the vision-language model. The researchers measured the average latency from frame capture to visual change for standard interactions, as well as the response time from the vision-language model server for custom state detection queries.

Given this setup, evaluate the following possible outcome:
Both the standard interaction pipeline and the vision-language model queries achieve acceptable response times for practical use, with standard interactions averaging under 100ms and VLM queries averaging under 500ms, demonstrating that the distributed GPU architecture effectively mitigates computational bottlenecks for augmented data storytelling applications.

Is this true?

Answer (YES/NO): NO